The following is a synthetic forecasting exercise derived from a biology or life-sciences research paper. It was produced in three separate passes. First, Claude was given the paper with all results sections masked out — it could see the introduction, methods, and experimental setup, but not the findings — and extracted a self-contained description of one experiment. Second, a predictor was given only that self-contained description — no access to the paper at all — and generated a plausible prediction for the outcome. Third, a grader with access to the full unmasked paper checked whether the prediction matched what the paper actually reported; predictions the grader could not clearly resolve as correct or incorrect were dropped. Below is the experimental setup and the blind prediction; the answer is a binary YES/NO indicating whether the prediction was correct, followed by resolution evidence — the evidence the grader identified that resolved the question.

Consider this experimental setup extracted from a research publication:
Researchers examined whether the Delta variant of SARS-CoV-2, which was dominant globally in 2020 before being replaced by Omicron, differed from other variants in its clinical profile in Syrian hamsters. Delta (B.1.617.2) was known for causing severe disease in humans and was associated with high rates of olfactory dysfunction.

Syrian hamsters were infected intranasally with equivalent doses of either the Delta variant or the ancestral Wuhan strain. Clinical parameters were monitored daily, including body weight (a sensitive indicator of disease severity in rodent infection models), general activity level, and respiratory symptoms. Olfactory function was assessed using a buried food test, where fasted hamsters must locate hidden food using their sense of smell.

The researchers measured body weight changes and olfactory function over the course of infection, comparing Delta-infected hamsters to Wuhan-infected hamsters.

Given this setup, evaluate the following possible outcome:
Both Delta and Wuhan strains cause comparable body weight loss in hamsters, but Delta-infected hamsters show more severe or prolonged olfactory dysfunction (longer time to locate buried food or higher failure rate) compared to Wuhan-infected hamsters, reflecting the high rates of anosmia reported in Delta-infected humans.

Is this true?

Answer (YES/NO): NO